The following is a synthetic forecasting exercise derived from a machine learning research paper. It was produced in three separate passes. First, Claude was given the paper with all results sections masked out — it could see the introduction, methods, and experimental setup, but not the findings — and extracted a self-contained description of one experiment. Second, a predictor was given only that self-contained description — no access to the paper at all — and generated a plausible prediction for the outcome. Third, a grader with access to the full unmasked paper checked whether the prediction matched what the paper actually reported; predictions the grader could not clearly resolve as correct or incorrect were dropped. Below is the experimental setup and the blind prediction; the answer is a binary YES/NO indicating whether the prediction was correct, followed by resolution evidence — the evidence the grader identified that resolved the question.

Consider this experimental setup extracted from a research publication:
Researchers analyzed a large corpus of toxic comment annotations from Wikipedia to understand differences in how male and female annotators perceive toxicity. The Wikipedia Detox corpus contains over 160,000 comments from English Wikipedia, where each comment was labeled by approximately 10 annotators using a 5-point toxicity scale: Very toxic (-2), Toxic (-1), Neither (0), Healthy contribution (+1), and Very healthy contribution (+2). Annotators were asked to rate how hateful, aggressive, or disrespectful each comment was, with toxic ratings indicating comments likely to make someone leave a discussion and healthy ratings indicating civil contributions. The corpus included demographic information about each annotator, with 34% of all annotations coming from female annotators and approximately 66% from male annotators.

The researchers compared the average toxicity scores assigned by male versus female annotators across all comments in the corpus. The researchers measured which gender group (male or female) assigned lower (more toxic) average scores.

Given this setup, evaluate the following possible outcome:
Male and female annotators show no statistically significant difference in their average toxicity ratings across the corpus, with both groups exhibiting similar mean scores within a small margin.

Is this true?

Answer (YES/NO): NO